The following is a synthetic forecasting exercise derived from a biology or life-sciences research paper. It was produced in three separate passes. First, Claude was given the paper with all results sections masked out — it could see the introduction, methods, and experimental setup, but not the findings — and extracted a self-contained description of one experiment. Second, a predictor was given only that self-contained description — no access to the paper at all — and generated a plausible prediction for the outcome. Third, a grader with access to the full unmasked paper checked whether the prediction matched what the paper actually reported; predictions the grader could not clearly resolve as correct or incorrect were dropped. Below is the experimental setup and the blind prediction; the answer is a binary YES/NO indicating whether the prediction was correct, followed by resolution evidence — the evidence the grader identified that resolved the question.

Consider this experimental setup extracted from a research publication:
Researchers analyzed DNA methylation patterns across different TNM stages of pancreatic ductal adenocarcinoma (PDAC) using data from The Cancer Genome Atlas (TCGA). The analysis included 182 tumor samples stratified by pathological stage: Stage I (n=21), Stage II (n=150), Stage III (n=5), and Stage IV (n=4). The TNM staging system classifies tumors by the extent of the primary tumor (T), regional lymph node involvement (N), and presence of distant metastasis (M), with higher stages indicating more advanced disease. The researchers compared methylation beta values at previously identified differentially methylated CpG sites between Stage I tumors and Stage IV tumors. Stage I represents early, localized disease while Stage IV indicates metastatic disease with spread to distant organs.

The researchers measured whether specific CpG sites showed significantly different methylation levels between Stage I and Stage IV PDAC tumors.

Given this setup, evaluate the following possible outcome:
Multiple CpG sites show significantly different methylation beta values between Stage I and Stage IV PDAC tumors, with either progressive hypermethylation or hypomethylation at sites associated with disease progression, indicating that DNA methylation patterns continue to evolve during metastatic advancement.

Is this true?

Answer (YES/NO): YES